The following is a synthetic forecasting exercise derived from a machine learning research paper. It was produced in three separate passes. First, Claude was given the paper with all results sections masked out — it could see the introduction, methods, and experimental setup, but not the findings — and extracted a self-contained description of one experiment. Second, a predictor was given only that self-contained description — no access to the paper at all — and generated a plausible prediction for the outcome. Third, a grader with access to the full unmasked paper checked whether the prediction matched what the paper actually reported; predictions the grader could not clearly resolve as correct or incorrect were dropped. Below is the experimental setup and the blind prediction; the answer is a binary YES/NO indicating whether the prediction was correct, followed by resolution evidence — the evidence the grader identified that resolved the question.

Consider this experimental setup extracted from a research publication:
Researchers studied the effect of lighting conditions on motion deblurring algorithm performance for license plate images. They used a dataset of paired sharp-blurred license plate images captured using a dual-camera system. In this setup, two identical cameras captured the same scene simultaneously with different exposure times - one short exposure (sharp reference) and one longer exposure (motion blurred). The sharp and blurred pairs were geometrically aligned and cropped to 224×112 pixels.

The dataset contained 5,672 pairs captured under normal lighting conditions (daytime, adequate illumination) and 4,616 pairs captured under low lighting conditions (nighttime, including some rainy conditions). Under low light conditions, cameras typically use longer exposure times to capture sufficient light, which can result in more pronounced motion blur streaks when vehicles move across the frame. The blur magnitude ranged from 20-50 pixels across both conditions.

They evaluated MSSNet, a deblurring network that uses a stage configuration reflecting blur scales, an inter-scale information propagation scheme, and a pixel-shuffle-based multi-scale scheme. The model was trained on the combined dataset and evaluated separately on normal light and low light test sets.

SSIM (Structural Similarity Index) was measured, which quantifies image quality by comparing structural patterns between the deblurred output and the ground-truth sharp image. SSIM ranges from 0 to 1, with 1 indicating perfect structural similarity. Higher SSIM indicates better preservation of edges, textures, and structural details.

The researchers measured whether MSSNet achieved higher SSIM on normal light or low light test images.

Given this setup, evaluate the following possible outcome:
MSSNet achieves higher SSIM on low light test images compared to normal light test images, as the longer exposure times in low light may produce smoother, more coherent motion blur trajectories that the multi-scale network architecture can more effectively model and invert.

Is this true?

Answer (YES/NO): YES